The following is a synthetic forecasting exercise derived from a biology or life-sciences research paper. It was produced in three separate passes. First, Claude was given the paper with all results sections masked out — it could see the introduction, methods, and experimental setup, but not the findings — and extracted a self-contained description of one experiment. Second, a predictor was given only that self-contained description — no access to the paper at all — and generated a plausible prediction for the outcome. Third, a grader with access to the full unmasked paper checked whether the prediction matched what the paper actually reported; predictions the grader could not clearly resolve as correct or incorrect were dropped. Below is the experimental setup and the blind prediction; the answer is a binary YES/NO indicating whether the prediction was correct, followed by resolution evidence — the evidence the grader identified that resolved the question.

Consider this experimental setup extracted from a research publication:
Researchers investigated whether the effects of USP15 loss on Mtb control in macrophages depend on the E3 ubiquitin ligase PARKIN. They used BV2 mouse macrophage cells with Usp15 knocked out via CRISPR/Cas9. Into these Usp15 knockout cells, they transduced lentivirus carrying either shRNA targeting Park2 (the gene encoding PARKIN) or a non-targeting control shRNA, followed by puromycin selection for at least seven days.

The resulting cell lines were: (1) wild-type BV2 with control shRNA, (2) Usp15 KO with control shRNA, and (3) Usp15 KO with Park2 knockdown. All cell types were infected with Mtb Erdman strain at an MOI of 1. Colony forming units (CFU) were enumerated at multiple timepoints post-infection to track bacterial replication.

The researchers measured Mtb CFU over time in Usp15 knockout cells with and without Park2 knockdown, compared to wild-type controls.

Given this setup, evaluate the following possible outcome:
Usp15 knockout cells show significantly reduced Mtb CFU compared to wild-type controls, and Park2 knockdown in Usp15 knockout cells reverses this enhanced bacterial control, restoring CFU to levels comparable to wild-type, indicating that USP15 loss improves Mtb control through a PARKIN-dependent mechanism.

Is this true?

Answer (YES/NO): YES